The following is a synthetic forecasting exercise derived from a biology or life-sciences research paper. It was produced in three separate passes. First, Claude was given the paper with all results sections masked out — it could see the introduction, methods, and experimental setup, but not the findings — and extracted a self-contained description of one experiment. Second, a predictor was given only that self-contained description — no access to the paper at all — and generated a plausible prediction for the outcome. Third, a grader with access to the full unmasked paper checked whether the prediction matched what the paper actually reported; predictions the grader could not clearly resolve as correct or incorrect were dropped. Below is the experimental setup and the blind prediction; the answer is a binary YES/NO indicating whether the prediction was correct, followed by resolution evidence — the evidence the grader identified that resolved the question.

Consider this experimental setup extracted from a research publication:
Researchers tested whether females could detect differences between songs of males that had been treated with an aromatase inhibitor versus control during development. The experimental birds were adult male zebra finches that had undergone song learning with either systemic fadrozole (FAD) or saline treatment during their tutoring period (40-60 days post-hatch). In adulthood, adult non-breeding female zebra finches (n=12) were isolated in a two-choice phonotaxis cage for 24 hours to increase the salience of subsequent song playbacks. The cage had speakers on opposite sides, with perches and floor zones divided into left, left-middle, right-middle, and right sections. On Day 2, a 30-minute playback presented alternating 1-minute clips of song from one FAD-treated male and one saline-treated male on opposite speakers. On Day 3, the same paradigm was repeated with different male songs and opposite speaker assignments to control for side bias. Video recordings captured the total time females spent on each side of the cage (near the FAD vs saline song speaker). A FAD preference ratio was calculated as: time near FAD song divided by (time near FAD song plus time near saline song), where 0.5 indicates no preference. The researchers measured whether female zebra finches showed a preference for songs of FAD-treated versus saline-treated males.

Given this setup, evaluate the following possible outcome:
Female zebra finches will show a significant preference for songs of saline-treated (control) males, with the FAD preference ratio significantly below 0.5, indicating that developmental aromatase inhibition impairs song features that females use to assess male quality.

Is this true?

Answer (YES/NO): NO